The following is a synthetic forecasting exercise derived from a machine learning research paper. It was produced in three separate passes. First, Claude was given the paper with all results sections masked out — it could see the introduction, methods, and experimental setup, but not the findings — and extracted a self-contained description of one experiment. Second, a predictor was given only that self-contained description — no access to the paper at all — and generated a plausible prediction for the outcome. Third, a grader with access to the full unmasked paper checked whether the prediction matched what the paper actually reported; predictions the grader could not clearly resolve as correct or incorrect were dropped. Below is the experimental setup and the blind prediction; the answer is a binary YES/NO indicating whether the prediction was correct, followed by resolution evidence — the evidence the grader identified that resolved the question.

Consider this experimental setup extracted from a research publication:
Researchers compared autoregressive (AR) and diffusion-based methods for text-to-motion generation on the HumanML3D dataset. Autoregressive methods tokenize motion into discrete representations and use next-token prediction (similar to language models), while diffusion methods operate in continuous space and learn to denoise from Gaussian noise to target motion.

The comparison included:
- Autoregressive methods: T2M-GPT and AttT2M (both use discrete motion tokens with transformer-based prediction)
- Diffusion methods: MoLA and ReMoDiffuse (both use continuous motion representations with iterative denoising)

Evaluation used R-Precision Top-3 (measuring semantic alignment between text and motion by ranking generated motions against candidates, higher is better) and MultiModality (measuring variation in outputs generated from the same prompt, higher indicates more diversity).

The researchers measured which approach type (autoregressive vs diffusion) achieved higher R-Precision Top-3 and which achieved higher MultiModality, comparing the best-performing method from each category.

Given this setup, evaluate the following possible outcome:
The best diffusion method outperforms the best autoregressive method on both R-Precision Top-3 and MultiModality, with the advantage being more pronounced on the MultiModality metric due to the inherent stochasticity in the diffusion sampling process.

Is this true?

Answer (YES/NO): NO